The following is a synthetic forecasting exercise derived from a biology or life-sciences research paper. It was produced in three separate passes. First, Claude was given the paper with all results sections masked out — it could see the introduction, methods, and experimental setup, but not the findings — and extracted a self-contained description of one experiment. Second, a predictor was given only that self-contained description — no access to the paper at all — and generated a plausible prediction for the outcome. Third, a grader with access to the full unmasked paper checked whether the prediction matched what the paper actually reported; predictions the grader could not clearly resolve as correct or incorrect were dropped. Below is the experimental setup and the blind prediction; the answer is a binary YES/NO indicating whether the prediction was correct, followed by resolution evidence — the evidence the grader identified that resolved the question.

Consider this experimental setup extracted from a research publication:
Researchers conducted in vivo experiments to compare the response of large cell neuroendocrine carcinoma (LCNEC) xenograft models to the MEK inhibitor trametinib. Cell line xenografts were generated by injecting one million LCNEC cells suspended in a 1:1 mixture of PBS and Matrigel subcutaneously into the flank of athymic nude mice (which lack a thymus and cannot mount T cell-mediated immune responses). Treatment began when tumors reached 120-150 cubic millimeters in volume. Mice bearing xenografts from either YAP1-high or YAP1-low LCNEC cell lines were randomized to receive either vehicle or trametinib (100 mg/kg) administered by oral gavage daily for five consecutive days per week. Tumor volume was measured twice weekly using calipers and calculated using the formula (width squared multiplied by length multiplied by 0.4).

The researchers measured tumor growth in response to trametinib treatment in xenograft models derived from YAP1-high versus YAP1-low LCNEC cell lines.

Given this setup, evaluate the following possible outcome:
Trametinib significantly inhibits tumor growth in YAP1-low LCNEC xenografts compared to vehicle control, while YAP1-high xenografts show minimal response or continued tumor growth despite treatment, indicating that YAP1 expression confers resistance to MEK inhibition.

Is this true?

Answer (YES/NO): NO